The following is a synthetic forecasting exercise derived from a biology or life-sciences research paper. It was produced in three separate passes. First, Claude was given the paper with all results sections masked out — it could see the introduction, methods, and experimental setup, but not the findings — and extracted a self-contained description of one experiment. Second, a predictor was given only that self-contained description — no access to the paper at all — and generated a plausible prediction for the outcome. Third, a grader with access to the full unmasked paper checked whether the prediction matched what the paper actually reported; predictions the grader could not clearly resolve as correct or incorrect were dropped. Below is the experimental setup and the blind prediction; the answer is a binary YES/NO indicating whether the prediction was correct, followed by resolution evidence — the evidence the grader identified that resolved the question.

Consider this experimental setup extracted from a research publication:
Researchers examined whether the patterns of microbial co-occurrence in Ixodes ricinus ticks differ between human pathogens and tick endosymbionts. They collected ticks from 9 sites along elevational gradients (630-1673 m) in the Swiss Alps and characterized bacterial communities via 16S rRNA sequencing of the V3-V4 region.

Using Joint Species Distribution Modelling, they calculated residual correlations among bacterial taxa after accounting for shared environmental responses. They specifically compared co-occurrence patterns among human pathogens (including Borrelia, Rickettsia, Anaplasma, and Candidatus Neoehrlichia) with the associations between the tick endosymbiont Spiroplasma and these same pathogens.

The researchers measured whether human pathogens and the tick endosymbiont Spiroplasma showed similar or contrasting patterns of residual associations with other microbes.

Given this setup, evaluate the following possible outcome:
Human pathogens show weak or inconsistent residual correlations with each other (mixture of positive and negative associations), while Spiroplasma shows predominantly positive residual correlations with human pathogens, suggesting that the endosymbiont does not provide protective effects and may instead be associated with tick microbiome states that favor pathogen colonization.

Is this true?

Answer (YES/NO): NO